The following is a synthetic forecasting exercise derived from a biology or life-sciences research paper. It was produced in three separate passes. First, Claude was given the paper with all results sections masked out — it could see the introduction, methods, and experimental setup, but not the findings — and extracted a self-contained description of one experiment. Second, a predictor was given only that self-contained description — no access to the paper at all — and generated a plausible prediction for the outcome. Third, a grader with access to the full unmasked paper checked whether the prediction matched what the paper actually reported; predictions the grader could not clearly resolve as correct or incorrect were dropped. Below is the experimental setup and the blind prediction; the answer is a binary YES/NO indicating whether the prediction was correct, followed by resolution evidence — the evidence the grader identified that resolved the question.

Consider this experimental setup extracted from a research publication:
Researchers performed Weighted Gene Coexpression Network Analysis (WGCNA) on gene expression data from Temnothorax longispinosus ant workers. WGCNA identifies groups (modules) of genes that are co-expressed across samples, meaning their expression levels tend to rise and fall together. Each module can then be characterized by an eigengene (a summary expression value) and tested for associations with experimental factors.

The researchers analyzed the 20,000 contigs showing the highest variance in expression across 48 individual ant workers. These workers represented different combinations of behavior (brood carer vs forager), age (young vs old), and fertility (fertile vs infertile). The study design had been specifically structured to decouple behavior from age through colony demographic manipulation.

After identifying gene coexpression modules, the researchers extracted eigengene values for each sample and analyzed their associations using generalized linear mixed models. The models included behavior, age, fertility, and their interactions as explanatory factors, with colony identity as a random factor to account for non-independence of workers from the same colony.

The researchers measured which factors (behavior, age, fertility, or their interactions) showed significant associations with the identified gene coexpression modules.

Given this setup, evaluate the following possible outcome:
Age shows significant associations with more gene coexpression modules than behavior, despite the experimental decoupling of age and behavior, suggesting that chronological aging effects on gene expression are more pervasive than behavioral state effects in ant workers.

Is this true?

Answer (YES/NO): NO